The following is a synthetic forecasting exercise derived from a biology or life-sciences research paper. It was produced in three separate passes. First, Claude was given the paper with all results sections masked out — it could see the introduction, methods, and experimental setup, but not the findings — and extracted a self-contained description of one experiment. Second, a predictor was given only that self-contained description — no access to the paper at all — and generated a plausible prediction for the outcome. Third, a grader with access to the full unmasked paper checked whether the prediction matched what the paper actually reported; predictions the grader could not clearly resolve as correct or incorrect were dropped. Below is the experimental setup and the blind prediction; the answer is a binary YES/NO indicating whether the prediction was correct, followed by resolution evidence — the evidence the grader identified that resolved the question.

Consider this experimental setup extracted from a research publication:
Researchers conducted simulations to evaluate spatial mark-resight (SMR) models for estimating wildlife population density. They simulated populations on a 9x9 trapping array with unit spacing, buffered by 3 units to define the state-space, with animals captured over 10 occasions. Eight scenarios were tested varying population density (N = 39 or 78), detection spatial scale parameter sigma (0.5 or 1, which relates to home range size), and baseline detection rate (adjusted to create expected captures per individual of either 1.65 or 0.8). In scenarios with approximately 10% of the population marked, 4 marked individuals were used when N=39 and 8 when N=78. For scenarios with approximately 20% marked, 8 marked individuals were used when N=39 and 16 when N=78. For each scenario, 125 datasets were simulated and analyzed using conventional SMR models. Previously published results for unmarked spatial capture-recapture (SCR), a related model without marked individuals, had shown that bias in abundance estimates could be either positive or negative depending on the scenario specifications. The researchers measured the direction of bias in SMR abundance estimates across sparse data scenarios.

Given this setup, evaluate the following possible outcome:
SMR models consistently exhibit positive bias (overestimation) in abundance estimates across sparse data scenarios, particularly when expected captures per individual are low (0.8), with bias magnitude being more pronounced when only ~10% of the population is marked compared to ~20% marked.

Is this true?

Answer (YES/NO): NO